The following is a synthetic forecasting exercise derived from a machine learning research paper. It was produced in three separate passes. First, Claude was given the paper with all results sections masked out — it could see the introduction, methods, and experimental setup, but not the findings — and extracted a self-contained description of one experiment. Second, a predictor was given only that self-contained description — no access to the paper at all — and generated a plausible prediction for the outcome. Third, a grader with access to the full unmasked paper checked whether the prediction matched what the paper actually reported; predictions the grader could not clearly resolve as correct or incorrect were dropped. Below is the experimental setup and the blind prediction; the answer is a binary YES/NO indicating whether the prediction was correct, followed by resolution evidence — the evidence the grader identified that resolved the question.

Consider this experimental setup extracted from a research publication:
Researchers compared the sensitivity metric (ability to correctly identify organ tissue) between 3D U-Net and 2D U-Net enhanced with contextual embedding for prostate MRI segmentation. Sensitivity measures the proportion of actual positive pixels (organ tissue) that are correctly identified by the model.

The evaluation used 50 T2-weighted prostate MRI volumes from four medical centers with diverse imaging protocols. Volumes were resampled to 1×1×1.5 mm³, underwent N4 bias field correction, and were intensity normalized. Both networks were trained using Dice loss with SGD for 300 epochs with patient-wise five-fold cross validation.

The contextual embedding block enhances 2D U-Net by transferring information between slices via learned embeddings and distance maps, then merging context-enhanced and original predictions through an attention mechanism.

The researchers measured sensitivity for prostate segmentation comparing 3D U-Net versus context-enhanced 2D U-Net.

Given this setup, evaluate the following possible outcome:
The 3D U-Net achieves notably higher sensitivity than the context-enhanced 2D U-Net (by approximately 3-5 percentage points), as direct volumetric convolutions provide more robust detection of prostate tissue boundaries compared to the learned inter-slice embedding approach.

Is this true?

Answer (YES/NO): NO